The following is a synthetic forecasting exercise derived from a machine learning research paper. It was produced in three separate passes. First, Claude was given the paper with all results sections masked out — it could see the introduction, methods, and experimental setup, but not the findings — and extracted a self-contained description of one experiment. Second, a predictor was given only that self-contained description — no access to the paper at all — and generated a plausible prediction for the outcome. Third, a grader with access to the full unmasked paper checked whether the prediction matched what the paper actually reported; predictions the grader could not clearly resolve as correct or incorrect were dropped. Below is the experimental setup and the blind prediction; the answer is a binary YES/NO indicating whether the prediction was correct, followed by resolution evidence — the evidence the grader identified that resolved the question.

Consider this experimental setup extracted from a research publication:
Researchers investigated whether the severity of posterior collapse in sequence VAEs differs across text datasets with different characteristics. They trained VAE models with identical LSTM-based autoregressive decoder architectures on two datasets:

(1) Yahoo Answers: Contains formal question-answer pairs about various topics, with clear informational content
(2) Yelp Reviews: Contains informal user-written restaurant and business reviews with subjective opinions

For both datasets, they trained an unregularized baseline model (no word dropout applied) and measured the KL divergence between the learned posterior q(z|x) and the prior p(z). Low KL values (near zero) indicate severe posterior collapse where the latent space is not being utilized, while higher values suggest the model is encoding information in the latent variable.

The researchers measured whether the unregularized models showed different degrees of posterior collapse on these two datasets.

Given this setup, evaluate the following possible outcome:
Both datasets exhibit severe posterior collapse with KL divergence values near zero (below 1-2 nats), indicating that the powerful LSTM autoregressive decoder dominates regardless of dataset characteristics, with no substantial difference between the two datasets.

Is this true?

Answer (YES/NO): NO